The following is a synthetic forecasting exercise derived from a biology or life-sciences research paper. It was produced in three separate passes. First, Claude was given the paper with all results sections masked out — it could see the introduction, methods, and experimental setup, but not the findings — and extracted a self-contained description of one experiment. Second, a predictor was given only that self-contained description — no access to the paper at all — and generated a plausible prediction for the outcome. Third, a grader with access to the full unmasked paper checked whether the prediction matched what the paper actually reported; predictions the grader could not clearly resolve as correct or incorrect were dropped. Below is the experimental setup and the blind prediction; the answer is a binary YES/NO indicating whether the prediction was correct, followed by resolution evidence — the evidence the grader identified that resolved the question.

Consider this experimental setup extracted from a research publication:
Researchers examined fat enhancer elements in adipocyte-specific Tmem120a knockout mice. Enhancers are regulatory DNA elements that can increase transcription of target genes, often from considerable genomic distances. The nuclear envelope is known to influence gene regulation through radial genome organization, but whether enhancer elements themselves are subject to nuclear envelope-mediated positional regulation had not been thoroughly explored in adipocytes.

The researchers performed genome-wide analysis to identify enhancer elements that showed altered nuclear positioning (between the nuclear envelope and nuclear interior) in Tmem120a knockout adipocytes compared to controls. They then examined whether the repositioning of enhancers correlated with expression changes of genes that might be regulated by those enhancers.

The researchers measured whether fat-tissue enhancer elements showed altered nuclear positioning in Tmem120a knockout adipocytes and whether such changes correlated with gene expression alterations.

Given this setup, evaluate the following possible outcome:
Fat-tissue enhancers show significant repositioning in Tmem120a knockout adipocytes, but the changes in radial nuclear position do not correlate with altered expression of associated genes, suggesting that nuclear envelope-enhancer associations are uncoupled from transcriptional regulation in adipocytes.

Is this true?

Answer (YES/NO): NO